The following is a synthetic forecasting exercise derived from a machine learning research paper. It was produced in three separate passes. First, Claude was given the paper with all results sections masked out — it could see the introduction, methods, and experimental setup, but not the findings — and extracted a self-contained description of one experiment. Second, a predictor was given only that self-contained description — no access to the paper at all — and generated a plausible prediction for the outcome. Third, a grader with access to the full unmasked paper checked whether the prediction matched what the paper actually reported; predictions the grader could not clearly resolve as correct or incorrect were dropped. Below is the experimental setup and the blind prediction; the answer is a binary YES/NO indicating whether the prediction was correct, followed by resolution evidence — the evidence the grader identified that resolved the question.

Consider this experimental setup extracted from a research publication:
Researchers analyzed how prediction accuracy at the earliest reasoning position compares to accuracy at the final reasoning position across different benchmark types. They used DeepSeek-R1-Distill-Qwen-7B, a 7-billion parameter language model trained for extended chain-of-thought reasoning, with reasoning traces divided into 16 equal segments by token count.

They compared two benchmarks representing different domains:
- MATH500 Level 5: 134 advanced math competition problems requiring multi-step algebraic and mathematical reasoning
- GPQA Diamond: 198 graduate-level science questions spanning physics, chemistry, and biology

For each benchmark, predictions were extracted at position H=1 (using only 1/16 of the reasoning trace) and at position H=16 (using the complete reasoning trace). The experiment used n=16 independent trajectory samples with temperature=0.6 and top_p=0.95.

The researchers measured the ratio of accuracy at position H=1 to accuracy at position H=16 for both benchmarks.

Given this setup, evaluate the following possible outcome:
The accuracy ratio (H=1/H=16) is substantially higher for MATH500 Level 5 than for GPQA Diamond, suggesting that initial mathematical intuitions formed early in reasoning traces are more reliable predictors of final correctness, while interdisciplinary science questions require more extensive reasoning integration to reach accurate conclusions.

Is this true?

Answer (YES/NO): NO